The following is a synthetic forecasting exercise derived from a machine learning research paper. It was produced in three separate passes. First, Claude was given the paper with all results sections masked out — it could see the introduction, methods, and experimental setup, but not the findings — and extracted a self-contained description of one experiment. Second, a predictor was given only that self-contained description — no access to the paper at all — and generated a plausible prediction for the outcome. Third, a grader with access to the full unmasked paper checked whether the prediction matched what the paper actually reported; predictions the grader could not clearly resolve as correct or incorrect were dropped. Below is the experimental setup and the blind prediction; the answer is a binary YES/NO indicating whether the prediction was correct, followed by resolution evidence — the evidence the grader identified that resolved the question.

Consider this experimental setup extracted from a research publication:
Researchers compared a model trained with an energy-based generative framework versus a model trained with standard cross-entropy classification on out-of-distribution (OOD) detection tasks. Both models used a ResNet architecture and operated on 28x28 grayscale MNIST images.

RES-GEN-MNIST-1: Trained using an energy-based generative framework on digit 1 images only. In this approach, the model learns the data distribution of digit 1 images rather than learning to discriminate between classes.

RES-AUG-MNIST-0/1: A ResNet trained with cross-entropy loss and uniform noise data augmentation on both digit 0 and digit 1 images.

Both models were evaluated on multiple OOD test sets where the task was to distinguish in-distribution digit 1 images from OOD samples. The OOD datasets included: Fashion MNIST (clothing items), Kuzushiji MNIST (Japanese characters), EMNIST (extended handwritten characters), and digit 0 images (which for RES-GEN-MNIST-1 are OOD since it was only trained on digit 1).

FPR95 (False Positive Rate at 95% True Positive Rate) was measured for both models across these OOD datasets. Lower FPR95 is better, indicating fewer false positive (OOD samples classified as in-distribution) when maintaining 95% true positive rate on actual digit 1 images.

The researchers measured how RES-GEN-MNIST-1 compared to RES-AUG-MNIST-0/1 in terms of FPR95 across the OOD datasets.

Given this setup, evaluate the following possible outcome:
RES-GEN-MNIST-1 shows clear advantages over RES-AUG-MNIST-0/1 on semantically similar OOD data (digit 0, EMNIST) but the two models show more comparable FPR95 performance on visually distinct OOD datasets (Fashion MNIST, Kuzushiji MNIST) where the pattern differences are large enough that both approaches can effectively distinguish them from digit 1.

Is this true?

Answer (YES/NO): NO